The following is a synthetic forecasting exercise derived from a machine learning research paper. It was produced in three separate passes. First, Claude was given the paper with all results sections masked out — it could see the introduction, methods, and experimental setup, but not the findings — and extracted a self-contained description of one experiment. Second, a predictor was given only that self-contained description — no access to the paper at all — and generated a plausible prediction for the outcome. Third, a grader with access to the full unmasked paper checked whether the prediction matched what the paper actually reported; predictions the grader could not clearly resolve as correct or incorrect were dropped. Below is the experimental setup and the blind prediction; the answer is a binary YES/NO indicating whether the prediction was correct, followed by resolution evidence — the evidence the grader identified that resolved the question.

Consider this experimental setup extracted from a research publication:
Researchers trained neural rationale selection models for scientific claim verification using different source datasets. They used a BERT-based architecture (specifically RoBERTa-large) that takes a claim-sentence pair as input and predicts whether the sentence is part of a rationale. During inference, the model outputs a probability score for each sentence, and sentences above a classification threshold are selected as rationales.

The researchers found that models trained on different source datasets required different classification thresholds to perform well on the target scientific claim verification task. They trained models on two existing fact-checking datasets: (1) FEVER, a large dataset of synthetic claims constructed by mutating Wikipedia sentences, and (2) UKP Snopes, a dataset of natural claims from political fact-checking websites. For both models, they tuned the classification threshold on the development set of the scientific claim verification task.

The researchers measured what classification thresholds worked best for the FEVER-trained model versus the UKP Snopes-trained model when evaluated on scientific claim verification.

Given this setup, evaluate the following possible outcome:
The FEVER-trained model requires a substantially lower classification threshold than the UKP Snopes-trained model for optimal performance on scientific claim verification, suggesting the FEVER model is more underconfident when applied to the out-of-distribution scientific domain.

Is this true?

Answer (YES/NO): YES